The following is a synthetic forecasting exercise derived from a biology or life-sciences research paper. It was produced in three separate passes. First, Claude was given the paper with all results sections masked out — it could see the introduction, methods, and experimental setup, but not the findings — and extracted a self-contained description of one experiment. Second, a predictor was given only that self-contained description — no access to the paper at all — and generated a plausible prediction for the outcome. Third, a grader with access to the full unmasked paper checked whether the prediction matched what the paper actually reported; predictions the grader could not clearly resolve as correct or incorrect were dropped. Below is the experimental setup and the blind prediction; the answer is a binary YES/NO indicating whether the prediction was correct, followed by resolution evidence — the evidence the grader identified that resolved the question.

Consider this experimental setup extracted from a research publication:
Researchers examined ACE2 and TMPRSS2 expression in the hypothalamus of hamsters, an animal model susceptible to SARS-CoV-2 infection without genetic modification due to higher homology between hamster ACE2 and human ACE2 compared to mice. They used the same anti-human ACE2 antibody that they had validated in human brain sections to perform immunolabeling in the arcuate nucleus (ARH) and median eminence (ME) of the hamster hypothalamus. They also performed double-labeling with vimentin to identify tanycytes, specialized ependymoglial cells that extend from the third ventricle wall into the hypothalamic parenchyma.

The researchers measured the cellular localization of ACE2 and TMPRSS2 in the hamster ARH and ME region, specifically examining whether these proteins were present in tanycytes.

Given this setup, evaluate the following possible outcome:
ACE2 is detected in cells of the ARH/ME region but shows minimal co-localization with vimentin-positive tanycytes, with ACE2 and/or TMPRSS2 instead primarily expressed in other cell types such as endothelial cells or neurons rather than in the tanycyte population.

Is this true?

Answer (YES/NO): NO